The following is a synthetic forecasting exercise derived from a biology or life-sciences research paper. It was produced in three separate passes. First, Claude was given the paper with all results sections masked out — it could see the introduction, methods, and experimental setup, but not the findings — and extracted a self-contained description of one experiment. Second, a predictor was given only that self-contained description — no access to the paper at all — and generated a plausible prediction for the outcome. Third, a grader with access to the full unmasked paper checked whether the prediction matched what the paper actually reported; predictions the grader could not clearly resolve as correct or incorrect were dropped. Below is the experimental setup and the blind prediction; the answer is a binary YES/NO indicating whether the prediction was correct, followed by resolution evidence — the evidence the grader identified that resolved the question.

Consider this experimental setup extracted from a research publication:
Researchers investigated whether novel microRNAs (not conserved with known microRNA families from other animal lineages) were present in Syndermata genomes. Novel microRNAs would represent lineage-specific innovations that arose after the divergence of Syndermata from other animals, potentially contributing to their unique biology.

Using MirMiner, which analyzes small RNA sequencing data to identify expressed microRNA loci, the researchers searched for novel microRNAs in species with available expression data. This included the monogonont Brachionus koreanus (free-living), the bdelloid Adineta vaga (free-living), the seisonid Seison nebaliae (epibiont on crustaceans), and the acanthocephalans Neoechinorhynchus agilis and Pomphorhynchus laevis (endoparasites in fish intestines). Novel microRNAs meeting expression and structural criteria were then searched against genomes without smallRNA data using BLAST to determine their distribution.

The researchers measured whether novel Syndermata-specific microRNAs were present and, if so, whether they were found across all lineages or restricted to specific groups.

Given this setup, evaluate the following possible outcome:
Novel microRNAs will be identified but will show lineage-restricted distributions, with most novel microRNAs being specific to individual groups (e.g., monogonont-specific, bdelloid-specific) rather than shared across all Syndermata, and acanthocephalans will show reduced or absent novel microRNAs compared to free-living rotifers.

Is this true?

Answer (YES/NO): NO